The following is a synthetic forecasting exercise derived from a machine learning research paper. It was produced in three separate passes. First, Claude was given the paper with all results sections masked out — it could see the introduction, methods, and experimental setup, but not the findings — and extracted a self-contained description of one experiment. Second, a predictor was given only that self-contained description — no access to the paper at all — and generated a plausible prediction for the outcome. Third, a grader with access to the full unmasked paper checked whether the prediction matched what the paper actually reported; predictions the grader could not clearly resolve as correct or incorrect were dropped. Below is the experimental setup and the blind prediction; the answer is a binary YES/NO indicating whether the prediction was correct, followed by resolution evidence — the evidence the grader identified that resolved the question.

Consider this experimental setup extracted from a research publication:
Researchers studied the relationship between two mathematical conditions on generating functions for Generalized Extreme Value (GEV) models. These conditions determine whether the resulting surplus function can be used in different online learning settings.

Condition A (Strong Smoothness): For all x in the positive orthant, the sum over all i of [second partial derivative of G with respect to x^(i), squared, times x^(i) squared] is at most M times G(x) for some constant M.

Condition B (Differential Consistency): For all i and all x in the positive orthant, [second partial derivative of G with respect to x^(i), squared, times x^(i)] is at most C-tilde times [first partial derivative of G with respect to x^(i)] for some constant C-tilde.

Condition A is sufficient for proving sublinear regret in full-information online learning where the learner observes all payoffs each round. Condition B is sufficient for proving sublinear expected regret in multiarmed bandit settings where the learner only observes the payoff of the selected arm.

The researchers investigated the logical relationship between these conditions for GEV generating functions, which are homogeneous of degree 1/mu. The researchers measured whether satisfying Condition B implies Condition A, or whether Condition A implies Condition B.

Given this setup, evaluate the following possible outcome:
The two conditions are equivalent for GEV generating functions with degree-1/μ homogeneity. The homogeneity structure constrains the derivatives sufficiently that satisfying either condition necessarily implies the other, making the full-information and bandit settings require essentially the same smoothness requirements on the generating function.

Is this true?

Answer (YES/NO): NO